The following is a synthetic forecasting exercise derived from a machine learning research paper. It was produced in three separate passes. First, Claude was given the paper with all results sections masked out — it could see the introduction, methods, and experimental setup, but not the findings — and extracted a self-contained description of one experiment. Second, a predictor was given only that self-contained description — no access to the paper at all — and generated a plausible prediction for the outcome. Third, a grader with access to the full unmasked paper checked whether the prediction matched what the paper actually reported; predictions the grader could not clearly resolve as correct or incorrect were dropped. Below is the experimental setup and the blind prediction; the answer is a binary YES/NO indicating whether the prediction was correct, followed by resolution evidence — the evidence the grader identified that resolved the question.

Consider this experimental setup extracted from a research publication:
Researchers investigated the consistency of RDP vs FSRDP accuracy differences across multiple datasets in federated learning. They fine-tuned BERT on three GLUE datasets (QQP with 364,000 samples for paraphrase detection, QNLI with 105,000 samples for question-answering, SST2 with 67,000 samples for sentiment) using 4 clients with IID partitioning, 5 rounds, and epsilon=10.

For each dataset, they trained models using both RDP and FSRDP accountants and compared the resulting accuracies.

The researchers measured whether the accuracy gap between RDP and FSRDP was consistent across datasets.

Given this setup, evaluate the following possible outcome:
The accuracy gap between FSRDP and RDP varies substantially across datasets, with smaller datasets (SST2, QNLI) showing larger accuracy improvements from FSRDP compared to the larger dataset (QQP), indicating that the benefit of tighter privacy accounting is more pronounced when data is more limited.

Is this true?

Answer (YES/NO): NO